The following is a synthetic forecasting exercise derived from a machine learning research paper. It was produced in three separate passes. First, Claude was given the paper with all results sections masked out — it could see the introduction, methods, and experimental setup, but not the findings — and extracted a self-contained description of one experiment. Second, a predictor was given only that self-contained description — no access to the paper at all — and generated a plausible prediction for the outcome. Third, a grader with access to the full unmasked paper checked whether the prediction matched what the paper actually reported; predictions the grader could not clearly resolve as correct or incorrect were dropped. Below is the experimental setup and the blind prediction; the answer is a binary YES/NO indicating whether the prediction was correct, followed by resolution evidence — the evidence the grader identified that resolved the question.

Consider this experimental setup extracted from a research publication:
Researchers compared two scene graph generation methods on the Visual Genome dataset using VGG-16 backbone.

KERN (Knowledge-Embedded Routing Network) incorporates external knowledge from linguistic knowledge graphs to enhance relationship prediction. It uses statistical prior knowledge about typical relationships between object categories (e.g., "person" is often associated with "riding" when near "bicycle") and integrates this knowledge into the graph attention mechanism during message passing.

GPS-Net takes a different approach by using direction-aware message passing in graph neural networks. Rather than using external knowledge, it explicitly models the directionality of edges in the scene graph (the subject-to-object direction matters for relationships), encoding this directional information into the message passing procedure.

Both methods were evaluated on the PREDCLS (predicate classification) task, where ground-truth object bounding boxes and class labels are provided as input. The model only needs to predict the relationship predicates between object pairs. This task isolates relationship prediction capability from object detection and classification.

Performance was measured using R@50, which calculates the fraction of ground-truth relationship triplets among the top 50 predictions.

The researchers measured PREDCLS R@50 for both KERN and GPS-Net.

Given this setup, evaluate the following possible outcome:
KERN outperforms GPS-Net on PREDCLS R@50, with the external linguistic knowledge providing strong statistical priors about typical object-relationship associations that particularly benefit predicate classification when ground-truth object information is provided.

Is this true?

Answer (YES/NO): NO